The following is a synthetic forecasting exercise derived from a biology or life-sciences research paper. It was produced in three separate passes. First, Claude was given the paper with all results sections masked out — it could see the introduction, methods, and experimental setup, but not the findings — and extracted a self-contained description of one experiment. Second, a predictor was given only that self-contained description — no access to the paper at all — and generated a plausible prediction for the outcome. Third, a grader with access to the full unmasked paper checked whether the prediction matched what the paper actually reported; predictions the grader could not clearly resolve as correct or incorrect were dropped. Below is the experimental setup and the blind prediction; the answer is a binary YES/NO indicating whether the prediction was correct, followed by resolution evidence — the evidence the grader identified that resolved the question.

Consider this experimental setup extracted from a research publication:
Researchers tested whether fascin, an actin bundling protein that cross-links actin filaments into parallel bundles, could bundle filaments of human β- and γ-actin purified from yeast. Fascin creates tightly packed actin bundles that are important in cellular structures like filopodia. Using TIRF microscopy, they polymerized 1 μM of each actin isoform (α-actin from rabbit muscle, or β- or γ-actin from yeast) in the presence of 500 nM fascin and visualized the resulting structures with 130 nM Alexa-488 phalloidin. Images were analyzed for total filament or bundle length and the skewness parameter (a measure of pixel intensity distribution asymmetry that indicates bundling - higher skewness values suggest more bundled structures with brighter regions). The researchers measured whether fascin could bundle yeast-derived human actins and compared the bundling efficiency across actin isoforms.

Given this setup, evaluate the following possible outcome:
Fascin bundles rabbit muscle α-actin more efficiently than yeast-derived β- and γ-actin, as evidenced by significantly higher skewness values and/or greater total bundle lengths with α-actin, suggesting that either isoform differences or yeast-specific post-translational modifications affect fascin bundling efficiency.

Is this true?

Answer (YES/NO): NO